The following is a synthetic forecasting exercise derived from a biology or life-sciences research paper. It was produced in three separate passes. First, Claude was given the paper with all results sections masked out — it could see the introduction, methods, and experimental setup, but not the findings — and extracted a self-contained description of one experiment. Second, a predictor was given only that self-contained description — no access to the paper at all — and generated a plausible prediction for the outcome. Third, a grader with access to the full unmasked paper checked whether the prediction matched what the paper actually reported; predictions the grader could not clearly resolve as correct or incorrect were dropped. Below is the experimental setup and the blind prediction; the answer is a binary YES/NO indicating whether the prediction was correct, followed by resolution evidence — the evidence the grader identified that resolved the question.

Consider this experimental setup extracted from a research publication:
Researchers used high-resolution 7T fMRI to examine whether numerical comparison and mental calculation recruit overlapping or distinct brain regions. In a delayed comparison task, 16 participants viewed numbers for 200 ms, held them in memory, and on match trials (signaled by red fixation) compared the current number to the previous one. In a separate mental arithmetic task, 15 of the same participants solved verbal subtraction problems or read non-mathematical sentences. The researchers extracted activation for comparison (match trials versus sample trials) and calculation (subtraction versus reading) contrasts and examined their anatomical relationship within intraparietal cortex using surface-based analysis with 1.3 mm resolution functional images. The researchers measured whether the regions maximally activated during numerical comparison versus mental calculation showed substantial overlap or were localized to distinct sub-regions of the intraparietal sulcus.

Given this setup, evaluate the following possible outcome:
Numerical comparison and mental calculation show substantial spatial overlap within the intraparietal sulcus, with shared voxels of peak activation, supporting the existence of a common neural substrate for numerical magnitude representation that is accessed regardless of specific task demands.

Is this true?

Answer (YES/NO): NO